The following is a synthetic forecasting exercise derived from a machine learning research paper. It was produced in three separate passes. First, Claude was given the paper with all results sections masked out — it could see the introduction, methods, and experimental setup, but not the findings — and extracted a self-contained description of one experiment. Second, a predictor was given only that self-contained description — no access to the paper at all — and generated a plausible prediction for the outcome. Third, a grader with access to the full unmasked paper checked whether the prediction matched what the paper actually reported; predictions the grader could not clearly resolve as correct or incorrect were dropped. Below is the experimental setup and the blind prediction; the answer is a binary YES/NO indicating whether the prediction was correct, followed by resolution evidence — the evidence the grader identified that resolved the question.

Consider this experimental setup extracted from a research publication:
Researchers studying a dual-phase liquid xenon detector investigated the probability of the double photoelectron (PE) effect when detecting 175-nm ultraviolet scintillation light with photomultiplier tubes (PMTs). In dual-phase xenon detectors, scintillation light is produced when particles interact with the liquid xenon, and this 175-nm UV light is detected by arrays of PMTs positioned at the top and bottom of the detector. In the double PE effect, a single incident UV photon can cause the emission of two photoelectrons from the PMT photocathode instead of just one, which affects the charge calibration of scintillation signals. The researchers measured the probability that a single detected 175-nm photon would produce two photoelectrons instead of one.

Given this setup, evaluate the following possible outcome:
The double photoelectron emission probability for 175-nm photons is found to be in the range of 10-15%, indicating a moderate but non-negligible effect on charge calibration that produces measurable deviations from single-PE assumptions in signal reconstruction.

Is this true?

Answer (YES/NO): NO